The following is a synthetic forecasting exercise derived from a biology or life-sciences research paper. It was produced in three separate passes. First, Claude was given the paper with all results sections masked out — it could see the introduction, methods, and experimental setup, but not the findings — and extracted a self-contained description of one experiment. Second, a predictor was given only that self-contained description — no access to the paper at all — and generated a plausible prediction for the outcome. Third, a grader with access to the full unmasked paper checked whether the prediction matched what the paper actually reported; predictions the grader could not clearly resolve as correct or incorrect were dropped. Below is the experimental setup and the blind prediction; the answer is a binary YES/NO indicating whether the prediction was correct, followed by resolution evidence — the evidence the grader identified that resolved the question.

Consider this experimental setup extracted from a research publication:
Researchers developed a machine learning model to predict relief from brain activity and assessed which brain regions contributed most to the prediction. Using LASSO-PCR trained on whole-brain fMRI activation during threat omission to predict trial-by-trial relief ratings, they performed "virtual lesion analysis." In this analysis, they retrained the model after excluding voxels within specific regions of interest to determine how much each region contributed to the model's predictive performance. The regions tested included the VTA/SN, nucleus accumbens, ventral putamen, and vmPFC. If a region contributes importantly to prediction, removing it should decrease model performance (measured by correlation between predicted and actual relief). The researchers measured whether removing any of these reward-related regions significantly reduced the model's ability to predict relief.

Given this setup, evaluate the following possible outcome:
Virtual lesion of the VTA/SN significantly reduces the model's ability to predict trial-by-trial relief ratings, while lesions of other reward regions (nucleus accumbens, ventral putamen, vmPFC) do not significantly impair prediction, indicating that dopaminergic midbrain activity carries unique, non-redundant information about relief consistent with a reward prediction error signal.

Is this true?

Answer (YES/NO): NO